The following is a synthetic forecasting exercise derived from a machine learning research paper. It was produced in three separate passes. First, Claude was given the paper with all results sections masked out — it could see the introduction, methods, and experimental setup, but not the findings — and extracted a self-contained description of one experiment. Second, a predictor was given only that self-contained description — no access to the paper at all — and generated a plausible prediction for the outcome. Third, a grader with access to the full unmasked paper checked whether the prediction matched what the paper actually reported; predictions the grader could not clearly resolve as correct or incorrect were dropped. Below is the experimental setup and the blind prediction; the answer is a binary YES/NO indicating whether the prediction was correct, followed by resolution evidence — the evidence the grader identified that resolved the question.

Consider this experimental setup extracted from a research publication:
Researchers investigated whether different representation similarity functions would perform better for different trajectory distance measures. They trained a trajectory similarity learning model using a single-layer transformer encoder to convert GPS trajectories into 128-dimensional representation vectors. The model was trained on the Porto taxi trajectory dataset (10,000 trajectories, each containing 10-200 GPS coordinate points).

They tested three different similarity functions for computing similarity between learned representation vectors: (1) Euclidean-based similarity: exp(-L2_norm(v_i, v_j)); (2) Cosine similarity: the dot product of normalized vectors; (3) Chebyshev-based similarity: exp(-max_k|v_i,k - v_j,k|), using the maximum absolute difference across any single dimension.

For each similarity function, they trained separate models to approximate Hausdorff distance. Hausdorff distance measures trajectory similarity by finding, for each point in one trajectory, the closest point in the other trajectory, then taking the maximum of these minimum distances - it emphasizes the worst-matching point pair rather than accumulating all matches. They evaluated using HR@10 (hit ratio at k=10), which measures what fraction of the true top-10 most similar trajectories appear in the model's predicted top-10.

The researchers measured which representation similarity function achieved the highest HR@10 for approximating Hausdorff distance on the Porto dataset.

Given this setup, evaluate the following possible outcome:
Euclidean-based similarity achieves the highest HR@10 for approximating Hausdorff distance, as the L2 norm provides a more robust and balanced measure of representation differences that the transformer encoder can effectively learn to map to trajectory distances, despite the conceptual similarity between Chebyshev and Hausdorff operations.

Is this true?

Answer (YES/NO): NO